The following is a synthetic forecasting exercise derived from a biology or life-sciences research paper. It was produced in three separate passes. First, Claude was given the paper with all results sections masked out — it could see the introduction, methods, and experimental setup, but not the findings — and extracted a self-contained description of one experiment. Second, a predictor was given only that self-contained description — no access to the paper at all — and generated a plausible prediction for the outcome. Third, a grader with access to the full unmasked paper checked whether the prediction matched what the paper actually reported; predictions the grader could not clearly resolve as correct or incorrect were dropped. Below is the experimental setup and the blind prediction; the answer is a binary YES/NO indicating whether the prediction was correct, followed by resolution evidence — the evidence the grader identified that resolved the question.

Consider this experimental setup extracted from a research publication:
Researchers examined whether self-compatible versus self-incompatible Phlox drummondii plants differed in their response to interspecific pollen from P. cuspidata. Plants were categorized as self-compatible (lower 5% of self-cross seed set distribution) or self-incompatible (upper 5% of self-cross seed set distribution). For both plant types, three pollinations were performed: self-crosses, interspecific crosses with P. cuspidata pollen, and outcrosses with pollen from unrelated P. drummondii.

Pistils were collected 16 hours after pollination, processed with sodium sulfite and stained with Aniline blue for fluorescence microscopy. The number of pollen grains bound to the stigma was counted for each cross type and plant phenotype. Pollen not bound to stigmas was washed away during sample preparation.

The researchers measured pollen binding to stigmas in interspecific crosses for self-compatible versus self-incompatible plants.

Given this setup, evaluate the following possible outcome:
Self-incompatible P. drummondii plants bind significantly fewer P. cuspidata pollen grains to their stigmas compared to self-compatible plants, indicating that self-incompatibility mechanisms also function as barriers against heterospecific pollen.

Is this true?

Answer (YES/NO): YES